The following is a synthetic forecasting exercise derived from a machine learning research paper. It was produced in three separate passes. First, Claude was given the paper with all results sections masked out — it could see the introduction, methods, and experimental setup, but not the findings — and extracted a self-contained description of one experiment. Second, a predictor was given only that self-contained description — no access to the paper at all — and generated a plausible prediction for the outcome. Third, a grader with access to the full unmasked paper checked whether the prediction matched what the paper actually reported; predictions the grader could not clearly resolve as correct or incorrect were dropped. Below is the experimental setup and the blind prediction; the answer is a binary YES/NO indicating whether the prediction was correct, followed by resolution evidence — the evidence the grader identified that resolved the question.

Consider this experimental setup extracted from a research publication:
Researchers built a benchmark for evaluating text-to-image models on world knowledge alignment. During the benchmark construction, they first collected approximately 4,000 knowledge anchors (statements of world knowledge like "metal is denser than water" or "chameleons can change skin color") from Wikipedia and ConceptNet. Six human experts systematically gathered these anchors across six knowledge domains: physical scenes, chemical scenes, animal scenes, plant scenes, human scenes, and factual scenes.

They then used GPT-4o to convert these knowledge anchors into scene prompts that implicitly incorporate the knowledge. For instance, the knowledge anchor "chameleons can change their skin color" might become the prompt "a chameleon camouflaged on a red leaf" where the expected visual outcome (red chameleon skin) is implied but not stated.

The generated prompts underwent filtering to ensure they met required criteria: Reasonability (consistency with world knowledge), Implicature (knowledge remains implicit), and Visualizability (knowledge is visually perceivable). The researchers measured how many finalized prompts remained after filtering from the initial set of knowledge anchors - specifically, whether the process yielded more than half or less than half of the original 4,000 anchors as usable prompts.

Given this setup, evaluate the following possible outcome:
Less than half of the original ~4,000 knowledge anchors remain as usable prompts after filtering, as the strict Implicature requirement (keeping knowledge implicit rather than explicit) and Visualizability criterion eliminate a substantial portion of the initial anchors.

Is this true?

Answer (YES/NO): NO